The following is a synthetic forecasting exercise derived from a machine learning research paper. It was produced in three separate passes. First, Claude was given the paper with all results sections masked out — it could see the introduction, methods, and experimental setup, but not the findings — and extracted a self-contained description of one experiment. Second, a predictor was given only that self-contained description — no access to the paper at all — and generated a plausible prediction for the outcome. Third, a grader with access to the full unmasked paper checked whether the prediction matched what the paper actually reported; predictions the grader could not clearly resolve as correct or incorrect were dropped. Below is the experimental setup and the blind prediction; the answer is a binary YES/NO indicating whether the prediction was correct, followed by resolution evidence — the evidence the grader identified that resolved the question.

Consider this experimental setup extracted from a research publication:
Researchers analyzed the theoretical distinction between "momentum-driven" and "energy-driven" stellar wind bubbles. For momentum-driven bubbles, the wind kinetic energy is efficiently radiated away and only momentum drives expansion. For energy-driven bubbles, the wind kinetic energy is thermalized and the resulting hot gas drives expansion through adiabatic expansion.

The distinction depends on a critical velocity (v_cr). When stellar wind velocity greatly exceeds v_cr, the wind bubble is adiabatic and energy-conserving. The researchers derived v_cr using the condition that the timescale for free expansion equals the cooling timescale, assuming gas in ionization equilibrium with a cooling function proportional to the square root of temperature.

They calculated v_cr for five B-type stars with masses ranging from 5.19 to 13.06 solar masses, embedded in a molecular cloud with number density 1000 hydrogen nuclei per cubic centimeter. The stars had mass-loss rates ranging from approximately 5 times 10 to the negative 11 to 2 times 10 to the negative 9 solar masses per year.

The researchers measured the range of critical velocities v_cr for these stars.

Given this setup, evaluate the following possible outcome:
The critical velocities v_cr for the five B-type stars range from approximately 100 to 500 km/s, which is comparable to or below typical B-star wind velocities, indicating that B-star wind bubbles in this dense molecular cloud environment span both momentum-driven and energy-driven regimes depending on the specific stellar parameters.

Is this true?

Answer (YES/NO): NO